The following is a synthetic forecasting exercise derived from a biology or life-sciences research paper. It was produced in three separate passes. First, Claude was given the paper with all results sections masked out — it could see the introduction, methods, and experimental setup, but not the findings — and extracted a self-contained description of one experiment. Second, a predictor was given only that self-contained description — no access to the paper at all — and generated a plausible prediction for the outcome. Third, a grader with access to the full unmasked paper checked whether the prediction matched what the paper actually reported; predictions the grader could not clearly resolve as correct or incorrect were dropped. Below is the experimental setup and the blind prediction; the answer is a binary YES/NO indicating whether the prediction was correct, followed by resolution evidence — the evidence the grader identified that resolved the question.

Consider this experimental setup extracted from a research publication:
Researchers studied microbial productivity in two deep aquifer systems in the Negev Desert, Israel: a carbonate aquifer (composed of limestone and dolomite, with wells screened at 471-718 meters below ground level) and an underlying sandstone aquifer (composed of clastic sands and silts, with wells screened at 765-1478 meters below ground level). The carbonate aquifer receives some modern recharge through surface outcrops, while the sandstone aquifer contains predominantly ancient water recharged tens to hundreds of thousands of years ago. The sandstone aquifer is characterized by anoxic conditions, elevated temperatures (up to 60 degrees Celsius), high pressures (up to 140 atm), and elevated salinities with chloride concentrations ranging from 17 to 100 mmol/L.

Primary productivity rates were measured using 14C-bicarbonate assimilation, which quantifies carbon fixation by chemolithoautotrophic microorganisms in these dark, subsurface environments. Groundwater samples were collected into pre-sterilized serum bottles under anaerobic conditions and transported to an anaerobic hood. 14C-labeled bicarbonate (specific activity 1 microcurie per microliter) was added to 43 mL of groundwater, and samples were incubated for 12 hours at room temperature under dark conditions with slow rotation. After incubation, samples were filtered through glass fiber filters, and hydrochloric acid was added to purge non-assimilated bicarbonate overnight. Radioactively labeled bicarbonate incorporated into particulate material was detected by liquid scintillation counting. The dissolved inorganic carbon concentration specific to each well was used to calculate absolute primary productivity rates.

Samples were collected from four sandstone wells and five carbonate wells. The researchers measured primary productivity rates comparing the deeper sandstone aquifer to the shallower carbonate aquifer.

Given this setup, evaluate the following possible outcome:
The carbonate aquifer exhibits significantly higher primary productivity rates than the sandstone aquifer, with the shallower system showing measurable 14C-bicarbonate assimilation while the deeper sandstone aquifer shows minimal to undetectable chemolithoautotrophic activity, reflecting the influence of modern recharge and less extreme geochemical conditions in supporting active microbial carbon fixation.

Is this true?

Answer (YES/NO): NO